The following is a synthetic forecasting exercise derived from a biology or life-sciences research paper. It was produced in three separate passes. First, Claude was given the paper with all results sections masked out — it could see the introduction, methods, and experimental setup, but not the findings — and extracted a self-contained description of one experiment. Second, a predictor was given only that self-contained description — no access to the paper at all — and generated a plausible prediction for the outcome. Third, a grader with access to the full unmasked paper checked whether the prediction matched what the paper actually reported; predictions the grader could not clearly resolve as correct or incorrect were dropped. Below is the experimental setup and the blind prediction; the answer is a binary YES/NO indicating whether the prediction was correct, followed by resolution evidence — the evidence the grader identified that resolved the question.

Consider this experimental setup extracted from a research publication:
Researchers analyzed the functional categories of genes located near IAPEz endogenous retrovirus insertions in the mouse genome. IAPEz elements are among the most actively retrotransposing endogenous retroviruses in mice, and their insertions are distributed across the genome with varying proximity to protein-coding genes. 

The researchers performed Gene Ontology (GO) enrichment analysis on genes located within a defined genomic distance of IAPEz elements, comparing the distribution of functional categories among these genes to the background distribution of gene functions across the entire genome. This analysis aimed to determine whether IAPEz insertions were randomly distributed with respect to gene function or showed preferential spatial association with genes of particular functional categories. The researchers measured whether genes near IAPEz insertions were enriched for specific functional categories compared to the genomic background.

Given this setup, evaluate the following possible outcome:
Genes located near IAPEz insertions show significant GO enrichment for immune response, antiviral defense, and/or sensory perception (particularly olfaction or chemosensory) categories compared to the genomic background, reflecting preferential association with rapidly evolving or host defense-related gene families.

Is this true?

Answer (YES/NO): NO